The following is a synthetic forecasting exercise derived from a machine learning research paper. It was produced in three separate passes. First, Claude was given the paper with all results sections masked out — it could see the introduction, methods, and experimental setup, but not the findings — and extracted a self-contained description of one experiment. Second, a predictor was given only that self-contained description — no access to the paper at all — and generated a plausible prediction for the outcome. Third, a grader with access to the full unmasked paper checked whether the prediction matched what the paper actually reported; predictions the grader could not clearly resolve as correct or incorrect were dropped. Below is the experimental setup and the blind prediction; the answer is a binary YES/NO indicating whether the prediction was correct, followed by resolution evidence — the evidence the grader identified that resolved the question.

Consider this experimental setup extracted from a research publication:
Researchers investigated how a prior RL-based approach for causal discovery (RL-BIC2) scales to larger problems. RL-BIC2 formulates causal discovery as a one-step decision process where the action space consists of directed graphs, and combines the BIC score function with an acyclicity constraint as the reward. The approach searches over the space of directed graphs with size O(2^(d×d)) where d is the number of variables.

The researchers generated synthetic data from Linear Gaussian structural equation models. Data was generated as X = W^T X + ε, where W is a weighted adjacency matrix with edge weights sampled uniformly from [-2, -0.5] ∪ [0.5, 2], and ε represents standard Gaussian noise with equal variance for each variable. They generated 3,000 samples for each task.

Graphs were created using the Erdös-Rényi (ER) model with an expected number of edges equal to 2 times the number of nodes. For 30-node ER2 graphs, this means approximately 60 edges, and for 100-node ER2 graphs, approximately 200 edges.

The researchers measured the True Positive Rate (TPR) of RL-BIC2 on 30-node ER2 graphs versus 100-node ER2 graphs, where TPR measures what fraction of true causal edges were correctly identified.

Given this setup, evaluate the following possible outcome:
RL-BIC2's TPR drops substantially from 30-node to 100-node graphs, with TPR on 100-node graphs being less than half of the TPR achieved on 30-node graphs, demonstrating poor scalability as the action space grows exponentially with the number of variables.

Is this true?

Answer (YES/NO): YES